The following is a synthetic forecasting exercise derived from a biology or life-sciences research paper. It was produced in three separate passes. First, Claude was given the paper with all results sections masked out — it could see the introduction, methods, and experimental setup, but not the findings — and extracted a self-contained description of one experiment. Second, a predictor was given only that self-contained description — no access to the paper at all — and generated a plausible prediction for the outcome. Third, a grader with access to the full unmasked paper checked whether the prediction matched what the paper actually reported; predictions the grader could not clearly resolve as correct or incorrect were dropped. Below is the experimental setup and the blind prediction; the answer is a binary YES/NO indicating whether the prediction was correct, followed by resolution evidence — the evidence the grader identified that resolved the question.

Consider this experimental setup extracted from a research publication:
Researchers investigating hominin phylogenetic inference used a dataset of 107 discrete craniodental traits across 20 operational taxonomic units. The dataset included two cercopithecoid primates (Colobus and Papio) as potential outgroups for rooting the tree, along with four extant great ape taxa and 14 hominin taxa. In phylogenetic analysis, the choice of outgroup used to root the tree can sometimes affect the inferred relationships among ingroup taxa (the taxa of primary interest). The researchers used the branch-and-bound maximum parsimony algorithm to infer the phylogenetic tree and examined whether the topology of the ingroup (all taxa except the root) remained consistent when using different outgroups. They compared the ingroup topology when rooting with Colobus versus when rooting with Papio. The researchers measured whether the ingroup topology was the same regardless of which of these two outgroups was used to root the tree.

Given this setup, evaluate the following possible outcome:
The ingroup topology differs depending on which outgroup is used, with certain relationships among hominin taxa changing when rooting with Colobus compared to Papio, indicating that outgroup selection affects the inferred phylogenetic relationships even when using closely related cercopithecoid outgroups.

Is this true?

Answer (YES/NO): NO